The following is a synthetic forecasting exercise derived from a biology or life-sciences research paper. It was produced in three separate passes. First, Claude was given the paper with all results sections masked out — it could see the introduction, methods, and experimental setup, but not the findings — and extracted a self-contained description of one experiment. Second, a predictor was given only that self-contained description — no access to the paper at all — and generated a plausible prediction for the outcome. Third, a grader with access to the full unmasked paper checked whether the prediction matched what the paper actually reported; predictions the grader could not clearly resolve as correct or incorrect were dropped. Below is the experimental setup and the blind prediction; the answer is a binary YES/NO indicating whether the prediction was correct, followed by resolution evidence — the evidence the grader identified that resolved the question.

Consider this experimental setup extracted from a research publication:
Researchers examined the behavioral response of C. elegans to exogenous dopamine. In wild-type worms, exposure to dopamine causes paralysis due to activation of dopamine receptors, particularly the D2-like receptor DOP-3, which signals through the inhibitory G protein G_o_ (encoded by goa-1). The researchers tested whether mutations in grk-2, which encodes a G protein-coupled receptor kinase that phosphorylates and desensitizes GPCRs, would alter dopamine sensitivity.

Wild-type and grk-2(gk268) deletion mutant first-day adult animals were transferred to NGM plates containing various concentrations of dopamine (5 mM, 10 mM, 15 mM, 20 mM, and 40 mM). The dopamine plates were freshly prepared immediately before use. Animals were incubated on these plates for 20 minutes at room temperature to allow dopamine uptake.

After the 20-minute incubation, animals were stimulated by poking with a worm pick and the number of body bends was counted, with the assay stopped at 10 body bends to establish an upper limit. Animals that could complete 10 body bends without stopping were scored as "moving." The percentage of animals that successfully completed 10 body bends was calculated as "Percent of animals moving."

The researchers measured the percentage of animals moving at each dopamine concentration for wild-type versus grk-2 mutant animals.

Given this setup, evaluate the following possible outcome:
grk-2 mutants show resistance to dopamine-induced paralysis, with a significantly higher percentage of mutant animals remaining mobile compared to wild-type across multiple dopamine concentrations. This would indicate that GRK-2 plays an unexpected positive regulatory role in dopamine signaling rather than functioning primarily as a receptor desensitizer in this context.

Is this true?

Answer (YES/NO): NO